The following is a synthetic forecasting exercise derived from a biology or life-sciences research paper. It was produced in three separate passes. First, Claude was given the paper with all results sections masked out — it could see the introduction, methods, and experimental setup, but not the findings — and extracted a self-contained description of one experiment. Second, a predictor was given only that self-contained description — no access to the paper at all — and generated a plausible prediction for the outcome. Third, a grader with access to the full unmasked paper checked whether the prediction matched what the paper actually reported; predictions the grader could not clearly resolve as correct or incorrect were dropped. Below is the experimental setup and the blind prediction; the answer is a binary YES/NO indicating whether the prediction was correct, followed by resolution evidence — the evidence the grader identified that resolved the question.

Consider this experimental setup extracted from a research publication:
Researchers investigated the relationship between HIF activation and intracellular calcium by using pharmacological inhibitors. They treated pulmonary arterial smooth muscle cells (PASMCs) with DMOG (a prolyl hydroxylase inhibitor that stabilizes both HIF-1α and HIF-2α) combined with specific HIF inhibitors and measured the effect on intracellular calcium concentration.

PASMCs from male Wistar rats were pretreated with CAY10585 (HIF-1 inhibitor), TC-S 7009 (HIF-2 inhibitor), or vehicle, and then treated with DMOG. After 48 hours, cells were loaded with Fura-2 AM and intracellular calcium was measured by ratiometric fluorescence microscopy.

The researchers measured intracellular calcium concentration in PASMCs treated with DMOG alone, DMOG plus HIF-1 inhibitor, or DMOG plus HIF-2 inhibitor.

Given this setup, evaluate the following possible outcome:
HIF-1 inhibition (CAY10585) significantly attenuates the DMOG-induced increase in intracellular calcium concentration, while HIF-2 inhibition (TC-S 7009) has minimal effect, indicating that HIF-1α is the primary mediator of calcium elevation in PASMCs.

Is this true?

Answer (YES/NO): NO